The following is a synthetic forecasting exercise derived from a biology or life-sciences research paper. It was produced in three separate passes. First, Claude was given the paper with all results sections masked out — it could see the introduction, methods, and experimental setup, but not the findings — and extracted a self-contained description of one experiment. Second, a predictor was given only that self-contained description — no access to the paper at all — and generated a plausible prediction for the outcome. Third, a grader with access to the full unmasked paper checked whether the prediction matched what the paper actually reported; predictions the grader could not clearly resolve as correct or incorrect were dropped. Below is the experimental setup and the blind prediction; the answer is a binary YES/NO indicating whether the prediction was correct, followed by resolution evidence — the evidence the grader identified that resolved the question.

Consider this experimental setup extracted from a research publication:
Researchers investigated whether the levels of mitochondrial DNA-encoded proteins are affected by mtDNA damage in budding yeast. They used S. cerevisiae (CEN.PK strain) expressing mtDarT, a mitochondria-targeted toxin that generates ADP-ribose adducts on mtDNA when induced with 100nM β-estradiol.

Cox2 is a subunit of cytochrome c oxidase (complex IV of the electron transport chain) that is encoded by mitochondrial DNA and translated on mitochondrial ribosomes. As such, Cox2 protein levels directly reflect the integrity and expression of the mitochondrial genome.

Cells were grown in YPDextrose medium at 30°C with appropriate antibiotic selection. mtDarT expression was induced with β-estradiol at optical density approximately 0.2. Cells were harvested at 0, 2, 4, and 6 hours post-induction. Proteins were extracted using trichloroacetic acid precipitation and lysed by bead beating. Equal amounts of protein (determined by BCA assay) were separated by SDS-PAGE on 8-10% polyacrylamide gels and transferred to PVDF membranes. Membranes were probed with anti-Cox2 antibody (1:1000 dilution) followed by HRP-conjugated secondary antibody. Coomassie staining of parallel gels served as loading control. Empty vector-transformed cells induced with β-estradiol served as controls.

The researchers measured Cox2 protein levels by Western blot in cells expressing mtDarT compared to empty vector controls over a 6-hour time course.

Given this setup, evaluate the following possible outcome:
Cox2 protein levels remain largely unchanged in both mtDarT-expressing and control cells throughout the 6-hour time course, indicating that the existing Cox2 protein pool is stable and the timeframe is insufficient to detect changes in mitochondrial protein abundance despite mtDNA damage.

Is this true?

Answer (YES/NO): NO